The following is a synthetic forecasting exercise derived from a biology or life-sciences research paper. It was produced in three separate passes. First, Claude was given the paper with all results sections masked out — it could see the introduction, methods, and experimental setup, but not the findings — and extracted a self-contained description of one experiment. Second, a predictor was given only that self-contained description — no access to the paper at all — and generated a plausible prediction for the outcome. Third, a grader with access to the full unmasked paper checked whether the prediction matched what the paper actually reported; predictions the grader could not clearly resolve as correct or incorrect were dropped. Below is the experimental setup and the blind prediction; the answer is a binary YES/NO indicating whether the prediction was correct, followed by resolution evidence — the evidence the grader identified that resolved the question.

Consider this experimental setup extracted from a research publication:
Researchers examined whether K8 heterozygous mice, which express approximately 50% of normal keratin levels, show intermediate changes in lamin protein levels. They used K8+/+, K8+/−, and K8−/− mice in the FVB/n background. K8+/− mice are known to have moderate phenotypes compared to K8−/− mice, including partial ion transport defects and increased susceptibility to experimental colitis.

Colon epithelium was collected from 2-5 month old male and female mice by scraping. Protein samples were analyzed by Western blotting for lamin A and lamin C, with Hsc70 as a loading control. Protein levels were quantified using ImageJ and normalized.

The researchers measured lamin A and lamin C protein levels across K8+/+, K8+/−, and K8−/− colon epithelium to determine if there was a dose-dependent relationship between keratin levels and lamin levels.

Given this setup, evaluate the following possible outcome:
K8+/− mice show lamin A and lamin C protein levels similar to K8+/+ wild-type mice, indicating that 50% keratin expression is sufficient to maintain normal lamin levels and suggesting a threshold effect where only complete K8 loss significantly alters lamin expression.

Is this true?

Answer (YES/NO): NO